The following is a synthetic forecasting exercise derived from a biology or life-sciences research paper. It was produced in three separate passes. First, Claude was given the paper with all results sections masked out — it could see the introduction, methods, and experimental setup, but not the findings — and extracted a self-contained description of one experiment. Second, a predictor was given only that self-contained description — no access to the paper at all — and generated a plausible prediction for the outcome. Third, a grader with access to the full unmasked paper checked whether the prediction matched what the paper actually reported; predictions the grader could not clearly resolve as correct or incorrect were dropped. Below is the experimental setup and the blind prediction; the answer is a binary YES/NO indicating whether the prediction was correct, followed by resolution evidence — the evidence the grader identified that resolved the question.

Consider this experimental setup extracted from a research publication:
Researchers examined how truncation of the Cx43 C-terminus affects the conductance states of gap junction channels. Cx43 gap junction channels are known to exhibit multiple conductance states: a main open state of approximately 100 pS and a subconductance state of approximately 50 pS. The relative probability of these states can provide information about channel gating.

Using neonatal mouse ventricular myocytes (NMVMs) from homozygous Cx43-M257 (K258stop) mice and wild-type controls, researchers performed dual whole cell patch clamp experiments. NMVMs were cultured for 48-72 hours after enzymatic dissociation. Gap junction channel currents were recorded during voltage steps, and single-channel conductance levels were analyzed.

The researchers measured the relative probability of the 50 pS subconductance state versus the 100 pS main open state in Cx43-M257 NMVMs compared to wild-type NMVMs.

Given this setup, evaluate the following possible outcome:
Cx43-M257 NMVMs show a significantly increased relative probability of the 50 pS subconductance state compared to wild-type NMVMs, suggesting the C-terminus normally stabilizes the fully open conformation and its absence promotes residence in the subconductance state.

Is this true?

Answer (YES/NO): NO